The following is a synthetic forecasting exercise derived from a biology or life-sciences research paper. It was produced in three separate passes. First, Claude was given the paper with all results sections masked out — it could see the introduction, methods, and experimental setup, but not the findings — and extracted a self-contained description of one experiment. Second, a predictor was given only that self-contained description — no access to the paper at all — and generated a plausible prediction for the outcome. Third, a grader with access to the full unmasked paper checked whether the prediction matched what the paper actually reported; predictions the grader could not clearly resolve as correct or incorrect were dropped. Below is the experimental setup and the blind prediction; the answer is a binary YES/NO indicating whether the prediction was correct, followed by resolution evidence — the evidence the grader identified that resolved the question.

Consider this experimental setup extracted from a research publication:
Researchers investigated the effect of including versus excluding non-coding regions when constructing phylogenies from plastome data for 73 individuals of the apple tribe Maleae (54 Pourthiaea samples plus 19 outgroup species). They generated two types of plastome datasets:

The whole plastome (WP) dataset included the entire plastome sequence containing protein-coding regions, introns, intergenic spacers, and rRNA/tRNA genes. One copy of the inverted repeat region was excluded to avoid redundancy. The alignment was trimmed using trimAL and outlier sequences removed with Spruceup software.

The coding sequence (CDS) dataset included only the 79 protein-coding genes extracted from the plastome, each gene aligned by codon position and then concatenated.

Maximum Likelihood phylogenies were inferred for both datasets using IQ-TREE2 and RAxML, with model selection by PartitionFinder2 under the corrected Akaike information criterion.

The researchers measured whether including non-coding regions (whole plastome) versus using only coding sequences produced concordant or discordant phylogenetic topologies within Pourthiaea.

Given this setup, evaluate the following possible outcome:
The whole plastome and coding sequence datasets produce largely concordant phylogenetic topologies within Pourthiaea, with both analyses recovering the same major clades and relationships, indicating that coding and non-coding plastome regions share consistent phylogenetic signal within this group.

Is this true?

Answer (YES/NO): YES